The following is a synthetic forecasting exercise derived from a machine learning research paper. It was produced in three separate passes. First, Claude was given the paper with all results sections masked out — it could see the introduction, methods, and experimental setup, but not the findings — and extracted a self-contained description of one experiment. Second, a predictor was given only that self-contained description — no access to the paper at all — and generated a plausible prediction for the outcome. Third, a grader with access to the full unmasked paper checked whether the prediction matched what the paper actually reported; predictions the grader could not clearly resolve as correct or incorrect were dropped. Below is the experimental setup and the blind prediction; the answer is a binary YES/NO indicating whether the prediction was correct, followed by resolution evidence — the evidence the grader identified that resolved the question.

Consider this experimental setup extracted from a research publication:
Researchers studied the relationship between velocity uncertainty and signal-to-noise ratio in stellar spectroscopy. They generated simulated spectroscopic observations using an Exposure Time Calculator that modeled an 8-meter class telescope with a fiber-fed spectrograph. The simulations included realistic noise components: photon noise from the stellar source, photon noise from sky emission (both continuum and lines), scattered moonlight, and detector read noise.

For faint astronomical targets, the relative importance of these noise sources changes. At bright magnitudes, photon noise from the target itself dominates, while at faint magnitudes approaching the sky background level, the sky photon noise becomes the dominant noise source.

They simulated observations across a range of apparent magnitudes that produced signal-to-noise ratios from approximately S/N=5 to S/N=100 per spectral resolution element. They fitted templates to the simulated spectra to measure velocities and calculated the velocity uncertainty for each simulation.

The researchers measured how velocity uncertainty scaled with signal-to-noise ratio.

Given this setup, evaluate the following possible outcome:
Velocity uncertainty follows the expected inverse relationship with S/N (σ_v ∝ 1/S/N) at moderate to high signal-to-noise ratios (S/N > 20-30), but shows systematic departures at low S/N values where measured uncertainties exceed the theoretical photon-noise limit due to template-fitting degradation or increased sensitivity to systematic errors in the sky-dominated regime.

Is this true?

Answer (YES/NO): NO